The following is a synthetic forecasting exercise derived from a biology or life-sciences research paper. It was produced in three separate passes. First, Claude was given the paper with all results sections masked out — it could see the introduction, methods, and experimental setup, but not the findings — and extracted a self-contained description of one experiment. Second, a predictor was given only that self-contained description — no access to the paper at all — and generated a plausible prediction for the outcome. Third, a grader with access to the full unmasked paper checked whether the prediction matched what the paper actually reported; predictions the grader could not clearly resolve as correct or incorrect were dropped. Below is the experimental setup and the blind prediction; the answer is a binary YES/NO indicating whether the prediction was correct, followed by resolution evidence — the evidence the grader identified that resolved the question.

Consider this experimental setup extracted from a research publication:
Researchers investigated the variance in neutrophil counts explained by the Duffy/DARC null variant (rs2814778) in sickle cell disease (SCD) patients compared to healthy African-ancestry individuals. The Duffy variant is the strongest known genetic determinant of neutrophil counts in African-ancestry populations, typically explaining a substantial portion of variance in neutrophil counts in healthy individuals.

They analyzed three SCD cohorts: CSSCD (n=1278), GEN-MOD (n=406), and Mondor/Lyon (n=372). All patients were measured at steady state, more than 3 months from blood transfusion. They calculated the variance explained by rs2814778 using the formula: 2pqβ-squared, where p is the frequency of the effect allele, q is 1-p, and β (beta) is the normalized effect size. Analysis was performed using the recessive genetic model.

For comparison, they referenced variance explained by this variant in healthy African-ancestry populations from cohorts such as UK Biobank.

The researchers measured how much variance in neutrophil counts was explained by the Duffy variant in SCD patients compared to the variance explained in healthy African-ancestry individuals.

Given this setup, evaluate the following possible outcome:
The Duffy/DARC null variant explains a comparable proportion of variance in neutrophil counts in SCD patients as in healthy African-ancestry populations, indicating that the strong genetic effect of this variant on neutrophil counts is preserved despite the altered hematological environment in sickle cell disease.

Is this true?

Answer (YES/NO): NO